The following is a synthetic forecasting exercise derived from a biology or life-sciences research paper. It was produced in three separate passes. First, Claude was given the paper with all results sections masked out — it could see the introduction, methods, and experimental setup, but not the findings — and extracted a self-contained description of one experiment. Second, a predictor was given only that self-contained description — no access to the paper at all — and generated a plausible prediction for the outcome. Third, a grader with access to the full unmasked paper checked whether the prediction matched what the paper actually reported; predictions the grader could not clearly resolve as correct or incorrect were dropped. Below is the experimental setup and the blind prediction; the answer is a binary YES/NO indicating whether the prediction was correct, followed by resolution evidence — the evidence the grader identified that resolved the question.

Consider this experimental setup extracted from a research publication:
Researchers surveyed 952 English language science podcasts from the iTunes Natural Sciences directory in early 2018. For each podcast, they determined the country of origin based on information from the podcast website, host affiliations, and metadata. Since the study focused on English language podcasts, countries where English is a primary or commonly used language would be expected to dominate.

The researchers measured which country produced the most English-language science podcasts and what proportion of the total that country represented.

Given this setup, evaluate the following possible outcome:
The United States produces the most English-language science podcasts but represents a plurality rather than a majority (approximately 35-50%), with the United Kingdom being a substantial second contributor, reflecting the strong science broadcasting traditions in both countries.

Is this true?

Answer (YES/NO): NO